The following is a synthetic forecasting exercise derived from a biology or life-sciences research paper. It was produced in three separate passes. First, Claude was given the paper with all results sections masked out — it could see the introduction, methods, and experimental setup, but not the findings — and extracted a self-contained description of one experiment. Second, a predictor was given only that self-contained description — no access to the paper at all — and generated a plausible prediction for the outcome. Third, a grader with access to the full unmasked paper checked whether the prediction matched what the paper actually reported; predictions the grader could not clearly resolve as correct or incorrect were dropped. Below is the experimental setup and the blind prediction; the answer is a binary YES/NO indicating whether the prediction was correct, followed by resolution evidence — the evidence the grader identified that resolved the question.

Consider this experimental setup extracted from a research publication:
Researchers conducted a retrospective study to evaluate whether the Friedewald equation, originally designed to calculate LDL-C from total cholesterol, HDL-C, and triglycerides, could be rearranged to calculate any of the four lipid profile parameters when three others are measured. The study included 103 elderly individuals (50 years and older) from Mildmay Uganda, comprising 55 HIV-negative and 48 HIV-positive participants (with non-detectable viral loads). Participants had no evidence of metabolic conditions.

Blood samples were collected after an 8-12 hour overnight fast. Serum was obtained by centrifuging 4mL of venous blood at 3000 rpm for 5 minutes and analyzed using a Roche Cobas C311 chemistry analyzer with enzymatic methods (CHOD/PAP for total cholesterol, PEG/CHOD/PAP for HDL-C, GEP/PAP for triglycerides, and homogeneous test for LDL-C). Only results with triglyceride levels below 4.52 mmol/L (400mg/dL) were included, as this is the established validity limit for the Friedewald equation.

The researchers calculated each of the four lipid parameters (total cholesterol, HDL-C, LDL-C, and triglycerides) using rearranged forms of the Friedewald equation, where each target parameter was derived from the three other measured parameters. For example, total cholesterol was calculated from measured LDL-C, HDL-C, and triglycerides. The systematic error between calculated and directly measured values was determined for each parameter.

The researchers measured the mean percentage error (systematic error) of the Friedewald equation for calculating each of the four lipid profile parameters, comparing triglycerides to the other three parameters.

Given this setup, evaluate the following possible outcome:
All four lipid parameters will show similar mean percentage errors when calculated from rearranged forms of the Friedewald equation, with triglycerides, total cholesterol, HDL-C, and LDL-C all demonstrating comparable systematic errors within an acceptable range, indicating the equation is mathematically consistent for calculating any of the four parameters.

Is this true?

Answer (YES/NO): NO